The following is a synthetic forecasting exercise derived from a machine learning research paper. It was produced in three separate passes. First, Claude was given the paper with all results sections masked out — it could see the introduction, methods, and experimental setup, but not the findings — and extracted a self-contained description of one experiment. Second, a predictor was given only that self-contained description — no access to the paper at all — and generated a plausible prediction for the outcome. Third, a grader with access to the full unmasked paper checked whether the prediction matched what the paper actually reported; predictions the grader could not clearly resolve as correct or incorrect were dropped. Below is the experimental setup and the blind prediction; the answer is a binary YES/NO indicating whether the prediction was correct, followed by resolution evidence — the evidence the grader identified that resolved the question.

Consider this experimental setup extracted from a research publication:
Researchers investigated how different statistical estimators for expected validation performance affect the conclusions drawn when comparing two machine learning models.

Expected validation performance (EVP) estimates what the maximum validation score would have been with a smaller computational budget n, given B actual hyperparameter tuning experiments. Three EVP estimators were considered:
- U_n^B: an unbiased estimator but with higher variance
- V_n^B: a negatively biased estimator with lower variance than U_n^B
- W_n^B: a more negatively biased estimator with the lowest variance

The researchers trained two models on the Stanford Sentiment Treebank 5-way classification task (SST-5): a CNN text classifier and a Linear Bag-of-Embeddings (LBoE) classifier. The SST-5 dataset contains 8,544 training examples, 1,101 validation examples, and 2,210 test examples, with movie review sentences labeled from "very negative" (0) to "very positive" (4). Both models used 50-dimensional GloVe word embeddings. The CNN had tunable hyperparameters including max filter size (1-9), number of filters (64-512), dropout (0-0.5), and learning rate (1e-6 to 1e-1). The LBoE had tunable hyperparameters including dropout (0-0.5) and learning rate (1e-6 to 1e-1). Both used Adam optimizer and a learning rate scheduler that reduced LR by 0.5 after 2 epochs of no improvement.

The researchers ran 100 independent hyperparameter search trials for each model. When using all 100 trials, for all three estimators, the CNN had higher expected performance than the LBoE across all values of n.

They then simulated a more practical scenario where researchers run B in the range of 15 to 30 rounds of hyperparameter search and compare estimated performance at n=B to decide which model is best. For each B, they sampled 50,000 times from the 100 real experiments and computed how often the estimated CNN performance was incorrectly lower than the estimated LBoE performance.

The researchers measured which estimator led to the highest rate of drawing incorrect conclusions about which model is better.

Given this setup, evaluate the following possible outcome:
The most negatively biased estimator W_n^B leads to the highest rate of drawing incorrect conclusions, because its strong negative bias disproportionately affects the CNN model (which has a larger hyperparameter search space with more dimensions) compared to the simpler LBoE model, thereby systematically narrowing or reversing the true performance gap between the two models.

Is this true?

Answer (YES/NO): NO